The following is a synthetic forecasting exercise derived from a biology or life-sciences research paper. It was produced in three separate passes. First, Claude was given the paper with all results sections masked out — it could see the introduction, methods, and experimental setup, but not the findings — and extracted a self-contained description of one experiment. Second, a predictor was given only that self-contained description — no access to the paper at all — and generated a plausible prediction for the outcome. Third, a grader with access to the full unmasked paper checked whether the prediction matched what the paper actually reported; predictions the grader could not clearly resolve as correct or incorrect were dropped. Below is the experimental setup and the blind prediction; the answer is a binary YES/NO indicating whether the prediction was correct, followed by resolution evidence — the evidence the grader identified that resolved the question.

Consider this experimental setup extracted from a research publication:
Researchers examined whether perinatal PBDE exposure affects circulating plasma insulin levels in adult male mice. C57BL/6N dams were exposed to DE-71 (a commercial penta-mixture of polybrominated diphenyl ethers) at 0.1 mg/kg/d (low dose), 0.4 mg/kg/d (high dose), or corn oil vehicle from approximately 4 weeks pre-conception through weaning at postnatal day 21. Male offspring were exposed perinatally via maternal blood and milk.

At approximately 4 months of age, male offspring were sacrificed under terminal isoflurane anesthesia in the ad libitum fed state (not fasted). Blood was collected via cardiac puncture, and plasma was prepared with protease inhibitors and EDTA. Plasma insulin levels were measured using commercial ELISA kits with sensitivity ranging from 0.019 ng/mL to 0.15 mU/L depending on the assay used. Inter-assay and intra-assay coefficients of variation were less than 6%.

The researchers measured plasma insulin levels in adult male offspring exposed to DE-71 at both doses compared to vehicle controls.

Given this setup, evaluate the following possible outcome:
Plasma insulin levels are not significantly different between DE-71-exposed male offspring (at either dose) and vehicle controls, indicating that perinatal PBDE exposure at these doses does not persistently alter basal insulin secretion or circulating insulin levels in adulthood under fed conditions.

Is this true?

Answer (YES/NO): YES